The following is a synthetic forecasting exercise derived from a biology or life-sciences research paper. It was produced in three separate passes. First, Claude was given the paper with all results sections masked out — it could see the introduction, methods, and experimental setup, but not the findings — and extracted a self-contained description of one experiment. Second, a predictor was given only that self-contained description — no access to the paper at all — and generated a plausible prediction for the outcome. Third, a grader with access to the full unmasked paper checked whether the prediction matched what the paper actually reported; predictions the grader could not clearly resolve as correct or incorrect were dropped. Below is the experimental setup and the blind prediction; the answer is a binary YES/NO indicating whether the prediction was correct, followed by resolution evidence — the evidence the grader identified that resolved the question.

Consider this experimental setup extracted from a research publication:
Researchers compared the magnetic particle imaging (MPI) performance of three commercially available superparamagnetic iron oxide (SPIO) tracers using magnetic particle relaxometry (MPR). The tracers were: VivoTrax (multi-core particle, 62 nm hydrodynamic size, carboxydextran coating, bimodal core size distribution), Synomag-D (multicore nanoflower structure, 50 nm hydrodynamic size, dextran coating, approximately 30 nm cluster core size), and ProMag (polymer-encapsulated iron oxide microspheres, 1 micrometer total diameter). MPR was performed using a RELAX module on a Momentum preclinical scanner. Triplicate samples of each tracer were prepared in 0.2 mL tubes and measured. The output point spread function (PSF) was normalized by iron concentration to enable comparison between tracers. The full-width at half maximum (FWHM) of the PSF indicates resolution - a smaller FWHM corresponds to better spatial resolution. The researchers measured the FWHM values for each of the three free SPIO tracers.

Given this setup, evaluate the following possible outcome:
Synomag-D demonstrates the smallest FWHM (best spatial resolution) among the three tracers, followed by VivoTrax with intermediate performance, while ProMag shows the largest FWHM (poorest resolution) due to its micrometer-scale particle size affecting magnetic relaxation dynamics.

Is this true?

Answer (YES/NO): YES